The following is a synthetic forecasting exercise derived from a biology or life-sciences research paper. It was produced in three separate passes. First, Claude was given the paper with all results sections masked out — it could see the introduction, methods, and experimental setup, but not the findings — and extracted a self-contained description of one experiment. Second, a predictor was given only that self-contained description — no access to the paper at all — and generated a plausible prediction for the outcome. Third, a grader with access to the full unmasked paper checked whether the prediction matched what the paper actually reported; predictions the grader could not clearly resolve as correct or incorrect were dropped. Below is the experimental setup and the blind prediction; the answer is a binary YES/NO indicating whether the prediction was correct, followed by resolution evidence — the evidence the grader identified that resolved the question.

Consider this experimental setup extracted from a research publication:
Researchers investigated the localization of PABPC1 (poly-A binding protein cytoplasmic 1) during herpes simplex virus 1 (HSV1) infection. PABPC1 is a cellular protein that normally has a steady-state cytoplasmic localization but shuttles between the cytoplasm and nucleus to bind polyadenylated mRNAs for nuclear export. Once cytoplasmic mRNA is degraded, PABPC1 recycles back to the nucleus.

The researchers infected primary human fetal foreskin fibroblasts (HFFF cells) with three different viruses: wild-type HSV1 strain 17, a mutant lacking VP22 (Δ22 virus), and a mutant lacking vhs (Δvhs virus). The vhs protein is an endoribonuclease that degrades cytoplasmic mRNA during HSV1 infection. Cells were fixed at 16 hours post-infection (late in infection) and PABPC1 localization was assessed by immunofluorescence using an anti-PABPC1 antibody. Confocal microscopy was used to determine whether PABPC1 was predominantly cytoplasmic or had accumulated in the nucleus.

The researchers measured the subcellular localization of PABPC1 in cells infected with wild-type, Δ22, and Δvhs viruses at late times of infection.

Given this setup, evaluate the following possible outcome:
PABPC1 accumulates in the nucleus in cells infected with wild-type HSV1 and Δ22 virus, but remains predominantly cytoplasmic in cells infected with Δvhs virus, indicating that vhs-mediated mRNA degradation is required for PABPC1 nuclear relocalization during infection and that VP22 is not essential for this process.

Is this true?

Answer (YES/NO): YES